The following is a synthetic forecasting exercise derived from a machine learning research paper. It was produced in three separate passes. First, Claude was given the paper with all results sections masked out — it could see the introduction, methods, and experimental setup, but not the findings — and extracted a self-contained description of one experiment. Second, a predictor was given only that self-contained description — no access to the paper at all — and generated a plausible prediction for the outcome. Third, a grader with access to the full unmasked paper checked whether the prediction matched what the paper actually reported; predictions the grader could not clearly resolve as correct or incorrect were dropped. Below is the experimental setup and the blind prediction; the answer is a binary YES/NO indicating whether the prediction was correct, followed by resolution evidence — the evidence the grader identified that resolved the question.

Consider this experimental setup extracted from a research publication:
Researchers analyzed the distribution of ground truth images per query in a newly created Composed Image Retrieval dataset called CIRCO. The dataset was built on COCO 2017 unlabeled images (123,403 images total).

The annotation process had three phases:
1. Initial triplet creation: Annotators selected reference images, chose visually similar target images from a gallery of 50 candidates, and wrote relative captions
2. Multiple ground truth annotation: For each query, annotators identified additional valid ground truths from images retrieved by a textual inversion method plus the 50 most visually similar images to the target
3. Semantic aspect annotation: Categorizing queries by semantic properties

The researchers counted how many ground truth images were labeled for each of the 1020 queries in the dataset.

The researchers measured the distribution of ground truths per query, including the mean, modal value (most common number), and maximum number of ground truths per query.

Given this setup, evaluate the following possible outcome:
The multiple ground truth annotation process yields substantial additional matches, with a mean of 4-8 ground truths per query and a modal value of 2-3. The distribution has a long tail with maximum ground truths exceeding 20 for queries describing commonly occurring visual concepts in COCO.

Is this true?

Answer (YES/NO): YES